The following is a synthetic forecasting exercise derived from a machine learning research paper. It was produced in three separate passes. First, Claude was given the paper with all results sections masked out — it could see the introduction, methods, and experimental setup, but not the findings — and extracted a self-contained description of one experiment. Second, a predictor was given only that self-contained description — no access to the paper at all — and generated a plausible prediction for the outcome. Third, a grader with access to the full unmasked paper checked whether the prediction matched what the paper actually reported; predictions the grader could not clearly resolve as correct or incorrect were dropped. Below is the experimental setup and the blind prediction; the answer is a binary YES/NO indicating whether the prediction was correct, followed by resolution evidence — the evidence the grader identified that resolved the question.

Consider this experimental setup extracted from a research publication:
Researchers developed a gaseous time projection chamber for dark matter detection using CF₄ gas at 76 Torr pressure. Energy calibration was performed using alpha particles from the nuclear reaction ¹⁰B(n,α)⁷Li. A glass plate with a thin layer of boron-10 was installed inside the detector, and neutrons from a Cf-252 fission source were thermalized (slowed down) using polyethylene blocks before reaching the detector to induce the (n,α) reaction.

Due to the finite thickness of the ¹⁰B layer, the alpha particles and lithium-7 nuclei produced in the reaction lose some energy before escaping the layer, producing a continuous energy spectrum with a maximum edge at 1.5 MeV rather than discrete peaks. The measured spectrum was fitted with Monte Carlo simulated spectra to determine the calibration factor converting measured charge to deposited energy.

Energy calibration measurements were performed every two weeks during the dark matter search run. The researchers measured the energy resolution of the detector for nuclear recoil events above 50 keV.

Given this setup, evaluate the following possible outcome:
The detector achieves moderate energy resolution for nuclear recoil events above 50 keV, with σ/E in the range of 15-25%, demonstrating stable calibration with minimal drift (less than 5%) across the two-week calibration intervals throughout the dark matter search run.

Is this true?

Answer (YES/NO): NO